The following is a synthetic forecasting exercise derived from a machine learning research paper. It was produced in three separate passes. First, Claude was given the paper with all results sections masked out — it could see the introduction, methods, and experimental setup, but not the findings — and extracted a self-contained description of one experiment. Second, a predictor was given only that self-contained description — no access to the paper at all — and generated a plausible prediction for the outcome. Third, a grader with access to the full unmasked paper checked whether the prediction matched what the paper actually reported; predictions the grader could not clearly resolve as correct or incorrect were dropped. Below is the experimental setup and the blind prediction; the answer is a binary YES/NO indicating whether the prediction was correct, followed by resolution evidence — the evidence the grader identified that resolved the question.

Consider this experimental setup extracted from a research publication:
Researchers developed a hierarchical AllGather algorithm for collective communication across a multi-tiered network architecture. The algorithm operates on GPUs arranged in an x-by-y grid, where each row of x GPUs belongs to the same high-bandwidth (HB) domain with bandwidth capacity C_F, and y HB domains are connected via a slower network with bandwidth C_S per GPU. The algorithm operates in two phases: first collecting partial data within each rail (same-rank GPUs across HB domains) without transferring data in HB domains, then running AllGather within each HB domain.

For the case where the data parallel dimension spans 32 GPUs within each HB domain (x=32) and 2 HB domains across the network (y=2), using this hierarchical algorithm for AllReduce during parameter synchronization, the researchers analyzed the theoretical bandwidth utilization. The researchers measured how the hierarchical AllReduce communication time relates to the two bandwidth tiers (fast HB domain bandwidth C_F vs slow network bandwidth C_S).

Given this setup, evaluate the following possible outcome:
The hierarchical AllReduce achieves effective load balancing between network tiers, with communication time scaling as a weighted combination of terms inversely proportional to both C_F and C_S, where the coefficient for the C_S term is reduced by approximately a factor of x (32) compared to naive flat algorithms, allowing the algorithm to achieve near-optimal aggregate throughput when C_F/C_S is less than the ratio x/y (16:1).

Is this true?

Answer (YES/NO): NO